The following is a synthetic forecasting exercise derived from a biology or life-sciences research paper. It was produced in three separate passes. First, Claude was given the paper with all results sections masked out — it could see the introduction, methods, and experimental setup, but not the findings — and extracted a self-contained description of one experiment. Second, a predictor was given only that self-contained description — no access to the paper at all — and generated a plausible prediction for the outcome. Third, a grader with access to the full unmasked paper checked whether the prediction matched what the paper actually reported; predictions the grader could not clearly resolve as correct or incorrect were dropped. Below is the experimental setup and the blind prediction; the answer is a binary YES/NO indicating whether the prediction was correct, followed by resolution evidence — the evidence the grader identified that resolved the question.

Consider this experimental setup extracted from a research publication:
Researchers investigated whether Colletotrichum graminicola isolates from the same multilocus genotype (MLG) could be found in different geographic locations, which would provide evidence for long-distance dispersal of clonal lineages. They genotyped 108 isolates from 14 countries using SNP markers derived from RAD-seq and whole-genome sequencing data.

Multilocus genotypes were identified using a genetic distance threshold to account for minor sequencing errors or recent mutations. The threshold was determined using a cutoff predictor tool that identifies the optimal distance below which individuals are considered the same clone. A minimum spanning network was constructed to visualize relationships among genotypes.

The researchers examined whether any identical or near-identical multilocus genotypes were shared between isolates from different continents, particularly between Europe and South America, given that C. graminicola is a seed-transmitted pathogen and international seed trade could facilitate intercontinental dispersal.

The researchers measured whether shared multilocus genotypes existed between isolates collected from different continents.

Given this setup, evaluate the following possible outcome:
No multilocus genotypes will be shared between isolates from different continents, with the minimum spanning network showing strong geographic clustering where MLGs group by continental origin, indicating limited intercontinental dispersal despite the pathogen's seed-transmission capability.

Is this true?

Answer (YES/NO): NO